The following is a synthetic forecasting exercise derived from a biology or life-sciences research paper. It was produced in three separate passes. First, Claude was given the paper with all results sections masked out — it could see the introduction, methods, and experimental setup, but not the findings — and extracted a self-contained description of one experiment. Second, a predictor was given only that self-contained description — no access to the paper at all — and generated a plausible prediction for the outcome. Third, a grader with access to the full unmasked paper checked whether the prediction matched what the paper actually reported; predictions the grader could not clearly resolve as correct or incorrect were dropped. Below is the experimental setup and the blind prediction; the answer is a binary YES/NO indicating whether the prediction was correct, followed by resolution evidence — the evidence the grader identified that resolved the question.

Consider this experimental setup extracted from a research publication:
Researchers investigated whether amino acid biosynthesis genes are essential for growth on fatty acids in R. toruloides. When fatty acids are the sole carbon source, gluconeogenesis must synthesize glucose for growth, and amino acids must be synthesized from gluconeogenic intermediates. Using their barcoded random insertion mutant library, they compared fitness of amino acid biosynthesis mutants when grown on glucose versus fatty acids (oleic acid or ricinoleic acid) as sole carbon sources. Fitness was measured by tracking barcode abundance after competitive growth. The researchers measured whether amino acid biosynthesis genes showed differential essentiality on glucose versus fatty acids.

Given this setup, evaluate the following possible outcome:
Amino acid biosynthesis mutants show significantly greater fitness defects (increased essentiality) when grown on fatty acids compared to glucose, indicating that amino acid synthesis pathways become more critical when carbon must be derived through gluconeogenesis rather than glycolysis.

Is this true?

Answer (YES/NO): YES